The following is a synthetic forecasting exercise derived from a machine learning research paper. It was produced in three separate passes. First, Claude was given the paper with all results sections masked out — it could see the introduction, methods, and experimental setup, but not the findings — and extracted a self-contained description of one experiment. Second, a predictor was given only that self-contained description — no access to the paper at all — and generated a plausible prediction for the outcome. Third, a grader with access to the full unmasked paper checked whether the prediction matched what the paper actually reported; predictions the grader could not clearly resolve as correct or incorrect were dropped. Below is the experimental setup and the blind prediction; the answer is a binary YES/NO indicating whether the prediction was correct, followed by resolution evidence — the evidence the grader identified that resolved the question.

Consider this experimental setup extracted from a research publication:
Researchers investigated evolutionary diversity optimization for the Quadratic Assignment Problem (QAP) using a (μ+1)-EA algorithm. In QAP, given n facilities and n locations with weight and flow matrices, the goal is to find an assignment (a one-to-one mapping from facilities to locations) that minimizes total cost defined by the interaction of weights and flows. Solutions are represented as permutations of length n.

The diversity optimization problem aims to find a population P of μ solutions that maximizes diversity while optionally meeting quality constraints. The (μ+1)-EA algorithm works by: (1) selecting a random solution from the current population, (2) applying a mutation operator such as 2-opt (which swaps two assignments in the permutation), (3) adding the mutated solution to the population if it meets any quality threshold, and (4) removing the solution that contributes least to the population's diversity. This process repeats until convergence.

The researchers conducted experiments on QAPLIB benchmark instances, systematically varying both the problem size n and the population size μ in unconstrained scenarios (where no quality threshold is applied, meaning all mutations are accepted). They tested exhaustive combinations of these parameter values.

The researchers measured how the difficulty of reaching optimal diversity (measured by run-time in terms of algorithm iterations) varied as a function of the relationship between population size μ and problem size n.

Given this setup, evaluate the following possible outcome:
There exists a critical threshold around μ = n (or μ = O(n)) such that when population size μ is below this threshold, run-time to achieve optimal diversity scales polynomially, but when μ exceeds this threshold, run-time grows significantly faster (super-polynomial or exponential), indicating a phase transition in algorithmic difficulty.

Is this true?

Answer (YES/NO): NO